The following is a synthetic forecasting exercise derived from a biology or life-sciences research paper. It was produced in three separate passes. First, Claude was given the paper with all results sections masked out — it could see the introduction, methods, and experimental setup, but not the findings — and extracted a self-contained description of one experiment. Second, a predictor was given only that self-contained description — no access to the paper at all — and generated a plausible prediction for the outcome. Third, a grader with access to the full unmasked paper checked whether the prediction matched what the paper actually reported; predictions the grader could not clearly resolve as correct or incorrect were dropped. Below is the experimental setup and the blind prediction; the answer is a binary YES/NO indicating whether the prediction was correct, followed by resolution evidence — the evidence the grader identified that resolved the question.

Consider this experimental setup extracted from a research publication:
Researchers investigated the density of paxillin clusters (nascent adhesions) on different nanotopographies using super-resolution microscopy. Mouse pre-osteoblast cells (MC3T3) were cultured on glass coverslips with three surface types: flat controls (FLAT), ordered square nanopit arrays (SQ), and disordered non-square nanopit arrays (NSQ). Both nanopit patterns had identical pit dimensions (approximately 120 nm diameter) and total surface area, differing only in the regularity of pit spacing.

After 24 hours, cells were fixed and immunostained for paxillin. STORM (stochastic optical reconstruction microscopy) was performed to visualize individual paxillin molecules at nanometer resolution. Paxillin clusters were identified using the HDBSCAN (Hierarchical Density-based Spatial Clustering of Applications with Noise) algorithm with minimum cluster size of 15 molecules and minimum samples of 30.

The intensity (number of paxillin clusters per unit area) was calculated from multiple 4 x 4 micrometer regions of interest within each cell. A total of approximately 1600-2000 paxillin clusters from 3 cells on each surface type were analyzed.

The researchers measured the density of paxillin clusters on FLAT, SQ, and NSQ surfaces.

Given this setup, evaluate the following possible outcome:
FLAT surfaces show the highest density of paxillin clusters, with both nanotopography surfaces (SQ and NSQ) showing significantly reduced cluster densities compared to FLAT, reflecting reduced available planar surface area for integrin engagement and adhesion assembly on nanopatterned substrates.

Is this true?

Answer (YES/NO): NO